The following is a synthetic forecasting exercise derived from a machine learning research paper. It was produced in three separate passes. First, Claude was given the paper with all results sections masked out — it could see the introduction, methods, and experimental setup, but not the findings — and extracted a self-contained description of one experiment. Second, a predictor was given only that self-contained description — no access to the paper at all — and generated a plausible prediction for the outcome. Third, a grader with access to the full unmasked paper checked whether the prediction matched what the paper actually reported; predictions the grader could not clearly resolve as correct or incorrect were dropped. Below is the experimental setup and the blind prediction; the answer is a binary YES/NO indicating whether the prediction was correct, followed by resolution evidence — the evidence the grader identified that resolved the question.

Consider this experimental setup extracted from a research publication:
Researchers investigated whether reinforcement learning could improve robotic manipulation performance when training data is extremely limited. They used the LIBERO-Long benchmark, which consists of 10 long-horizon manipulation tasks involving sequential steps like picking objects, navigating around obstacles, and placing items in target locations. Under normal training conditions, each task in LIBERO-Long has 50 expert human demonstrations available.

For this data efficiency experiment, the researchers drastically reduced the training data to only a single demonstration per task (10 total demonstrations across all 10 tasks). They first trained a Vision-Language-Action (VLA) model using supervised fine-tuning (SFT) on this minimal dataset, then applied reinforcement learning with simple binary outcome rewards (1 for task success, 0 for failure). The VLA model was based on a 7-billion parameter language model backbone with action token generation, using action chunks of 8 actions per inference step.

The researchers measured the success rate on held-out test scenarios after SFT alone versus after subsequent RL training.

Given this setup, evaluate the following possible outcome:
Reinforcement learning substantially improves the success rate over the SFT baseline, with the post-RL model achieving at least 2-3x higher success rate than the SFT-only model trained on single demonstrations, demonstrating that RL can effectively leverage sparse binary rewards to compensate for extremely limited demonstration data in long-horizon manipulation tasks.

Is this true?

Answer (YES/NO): YES